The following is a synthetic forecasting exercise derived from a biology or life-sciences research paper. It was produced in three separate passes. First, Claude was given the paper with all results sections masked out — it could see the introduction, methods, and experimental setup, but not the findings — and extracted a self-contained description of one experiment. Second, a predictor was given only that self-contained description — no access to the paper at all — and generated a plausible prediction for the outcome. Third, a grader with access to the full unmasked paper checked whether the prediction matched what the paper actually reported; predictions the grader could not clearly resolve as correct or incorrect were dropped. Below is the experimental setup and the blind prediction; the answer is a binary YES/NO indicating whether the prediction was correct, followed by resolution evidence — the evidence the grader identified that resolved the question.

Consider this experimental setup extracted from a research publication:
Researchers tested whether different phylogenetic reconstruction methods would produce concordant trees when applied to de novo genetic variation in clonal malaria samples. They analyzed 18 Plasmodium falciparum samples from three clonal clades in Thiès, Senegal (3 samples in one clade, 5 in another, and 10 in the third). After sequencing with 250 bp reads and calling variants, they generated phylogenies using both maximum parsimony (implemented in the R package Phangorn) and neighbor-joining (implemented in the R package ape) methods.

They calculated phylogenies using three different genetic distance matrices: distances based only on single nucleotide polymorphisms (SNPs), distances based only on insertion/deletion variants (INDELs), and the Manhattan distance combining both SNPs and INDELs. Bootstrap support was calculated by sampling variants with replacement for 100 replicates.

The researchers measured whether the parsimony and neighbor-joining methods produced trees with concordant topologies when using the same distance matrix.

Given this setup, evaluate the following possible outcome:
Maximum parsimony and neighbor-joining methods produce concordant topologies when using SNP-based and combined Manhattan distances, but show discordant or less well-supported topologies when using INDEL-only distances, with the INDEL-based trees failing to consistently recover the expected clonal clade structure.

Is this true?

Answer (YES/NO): NO